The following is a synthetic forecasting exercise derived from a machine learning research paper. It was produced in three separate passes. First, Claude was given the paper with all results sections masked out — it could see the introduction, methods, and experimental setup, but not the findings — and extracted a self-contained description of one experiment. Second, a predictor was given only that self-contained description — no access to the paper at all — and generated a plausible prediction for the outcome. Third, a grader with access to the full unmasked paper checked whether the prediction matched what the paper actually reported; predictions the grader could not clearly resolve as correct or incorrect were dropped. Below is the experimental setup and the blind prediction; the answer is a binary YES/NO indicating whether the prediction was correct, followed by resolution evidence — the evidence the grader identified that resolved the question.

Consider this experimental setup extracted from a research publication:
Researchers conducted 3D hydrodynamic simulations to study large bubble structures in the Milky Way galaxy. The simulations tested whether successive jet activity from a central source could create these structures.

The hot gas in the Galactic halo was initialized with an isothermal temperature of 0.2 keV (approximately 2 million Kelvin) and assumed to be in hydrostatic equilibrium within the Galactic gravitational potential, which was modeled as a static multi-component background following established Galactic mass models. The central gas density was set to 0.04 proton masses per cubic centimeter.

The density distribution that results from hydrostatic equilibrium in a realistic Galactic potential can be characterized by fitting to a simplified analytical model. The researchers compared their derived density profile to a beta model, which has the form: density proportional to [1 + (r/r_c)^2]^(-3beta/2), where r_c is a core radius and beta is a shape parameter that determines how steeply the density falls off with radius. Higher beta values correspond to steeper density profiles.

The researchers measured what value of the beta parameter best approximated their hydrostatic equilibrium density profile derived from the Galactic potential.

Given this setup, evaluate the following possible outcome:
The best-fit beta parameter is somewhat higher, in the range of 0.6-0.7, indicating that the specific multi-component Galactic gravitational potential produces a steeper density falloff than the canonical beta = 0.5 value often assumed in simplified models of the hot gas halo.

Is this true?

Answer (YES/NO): NO